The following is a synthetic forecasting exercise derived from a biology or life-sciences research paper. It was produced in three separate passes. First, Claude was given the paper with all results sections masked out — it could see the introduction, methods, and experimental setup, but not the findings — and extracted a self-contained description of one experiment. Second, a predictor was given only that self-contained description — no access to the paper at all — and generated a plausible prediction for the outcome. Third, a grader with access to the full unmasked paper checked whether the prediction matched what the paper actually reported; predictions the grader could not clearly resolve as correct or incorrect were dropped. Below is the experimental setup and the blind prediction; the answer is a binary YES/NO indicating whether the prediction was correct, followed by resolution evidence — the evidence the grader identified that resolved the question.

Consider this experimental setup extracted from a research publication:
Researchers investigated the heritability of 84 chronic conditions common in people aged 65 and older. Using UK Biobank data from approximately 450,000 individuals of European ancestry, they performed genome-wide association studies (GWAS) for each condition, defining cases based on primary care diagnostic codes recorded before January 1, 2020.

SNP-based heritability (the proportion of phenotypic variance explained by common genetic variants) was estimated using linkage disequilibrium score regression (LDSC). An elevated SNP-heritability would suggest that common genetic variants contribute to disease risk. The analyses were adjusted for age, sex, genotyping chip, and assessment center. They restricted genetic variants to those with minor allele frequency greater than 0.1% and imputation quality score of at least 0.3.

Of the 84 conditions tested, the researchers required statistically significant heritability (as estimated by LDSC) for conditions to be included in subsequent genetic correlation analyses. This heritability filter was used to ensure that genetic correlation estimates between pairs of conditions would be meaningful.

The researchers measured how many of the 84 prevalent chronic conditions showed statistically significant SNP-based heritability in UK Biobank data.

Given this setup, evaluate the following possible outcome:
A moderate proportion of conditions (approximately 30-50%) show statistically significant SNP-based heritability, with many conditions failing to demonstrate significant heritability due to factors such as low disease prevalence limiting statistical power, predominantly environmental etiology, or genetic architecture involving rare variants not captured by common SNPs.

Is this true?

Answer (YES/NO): NO